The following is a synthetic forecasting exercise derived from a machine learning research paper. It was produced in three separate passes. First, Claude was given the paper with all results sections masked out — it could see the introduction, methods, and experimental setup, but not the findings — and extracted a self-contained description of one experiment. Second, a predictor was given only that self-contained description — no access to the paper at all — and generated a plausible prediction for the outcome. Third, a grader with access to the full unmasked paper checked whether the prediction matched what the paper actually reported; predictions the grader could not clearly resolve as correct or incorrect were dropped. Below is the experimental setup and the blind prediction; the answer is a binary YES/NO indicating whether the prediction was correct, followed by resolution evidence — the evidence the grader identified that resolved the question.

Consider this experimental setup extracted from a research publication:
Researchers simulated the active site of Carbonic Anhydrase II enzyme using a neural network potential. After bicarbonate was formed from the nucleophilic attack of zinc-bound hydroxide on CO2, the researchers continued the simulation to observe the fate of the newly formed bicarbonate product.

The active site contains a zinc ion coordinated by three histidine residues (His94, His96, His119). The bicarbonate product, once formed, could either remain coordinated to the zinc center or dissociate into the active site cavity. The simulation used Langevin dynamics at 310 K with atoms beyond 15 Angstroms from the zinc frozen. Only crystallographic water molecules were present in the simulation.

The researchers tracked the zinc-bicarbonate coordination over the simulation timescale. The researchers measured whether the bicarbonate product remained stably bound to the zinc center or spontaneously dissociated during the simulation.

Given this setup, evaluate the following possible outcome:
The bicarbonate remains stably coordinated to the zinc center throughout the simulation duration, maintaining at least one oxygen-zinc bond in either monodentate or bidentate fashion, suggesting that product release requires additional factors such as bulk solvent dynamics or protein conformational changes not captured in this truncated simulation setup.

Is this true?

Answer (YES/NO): YES